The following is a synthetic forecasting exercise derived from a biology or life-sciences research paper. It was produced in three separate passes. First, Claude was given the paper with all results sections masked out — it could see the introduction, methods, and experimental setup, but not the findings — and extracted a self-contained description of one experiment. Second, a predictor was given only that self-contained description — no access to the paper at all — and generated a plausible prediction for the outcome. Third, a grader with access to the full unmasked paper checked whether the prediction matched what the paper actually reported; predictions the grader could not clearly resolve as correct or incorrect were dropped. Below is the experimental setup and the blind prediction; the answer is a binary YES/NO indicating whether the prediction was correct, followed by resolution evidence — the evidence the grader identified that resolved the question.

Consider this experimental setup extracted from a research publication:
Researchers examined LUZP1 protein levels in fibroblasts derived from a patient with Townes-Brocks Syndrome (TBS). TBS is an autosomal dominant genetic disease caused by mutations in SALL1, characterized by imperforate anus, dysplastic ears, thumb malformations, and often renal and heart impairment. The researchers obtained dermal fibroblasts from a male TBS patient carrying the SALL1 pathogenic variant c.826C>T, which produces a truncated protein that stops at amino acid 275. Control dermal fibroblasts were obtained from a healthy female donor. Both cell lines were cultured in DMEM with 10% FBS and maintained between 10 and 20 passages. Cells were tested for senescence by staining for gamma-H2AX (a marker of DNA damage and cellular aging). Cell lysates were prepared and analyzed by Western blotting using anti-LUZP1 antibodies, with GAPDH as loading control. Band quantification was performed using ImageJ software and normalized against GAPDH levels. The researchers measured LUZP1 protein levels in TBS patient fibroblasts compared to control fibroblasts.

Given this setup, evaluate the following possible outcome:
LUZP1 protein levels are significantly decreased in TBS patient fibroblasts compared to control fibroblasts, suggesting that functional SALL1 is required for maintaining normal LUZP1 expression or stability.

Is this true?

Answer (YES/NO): NO